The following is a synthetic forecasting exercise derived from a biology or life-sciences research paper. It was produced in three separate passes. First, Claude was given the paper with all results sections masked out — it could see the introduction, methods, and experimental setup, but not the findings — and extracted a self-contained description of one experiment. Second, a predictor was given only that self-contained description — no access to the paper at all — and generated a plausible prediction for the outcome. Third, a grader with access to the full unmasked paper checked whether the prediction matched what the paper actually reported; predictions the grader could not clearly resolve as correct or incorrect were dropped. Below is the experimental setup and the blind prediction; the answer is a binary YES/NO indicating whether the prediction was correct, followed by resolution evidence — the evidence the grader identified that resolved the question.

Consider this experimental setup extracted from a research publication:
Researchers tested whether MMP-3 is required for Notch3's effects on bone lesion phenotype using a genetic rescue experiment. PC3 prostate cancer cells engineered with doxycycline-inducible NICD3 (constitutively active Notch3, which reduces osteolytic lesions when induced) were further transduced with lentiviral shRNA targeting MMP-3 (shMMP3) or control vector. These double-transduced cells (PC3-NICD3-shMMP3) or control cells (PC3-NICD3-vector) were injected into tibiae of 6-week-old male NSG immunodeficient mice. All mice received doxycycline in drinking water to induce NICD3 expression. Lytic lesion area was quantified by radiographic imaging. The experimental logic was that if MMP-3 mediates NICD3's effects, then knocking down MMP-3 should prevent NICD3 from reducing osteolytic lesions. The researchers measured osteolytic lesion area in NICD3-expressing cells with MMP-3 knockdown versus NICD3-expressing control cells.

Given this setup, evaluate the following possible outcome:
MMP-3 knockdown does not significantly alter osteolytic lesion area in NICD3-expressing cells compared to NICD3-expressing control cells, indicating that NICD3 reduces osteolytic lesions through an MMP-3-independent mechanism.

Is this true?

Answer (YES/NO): NO